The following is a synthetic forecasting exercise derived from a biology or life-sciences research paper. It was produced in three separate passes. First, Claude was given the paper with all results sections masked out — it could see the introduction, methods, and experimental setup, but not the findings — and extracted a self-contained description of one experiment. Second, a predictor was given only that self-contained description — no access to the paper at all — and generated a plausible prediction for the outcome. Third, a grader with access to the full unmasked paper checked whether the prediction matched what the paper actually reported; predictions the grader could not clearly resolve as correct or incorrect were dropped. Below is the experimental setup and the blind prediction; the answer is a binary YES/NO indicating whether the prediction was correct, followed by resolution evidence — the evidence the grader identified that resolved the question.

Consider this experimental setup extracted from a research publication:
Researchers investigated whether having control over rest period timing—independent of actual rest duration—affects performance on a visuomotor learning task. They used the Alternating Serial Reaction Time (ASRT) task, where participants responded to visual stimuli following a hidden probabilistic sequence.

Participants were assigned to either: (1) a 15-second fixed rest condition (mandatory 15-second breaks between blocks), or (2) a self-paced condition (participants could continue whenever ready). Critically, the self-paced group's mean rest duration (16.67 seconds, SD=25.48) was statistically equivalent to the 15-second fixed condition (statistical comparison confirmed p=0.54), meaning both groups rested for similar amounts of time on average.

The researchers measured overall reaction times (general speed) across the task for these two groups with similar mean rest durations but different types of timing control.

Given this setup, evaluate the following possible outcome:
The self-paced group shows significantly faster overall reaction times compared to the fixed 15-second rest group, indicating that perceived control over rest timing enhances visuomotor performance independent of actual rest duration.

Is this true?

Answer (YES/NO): NO